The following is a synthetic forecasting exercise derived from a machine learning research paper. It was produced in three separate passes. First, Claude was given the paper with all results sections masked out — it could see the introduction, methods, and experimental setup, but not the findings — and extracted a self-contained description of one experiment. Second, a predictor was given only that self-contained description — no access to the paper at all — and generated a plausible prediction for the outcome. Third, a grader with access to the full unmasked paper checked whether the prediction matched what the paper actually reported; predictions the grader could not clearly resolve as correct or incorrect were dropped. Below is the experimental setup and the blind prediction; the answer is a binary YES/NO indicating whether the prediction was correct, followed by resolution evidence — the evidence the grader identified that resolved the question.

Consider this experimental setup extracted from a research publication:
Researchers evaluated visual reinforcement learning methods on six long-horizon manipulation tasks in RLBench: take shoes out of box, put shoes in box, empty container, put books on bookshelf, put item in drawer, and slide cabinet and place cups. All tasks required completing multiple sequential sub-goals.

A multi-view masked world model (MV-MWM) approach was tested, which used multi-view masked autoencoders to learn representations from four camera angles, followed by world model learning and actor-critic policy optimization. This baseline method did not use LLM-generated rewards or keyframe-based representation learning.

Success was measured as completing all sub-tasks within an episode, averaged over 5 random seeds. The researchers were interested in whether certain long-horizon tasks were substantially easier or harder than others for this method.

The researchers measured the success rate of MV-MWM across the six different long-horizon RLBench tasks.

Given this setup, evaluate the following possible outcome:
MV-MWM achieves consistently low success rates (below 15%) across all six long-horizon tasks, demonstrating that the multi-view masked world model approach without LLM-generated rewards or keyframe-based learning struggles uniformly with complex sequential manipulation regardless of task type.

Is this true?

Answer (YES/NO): YES